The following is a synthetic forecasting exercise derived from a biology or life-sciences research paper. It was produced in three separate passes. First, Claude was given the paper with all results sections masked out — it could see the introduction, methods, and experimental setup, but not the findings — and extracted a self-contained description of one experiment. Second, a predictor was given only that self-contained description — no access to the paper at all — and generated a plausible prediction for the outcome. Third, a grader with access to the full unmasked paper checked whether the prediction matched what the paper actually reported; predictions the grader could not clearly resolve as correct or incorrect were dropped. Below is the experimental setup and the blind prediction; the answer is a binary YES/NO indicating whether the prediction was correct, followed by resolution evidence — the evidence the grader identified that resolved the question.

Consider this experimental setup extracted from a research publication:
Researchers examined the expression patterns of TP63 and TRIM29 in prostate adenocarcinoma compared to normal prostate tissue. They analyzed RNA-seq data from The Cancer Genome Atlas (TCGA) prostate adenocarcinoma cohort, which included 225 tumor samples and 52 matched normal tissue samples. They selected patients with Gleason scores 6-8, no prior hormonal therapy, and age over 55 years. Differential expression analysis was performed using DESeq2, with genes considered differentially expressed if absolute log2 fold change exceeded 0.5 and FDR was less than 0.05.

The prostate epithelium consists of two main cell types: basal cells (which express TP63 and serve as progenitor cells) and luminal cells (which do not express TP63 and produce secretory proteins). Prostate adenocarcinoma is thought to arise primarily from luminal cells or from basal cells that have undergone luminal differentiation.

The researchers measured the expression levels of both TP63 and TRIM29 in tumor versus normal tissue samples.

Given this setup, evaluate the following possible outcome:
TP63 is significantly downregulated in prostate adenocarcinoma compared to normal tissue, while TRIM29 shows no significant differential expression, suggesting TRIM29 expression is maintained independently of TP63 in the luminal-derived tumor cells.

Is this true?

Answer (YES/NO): NO